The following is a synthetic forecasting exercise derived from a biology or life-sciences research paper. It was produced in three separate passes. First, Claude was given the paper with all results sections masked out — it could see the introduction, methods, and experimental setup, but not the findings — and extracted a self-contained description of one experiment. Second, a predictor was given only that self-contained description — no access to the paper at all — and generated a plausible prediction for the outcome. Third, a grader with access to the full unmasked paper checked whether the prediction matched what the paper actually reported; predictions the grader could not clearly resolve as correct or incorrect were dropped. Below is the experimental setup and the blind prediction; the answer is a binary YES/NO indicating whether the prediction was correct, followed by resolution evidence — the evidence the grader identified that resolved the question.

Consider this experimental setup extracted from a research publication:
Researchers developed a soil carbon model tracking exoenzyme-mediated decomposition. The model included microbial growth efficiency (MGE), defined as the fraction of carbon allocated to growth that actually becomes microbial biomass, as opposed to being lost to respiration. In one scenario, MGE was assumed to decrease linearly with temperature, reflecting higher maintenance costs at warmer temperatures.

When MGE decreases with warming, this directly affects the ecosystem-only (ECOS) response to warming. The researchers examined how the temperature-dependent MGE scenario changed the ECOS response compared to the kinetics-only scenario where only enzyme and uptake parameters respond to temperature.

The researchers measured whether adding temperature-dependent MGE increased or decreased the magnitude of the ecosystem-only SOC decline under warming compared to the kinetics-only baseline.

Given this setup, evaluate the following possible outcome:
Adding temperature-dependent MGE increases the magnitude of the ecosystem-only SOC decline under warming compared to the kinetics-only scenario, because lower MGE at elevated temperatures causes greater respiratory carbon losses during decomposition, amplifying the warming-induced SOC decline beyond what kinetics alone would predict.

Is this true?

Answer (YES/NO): NO